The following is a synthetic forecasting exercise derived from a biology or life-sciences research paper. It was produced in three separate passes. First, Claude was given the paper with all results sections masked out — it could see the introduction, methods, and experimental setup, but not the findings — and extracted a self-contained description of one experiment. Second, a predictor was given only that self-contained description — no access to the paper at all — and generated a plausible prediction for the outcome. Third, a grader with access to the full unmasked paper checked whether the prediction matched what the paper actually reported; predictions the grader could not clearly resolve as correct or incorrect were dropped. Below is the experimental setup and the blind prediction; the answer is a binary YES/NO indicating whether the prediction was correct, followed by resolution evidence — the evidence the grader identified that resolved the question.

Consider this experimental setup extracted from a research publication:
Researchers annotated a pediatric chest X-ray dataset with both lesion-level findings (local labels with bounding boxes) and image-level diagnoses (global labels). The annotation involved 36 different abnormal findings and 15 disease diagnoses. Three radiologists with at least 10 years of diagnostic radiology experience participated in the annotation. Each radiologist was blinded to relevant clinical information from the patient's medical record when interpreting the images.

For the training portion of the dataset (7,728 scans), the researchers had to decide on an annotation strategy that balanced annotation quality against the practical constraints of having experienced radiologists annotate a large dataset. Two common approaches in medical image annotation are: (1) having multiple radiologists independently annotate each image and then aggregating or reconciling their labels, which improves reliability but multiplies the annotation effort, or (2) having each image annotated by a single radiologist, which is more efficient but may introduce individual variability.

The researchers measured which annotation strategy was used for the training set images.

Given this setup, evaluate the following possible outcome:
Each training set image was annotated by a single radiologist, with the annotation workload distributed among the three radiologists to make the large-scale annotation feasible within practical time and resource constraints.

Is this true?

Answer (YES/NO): YES